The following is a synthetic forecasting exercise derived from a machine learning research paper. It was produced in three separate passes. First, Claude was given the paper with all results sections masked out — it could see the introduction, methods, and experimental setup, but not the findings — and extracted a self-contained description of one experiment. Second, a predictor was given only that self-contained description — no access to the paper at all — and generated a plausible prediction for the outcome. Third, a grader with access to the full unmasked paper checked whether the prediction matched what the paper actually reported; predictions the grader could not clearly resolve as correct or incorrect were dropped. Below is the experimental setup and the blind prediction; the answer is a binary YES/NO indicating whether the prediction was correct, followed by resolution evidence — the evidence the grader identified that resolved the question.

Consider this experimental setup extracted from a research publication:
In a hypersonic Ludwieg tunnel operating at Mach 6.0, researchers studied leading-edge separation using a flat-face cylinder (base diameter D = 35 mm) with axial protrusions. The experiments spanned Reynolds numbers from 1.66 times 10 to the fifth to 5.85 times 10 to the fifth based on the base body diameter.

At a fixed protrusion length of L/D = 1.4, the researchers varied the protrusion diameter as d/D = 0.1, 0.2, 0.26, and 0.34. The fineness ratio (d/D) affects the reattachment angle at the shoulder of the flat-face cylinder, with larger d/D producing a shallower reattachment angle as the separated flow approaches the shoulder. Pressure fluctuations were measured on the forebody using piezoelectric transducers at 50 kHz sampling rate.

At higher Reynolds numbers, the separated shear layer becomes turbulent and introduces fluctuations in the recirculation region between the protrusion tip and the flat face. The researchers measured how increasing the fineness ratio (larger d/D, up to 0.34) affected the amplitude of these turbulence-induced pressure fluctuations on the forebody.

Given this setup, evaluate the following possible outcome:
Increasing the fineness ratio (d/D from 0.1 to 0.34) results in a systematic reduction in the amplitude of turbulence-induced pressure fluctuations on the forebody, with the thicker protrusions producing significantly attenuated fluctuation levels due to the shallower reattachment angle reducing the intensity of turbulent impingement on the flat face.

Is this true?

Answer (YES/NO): YES